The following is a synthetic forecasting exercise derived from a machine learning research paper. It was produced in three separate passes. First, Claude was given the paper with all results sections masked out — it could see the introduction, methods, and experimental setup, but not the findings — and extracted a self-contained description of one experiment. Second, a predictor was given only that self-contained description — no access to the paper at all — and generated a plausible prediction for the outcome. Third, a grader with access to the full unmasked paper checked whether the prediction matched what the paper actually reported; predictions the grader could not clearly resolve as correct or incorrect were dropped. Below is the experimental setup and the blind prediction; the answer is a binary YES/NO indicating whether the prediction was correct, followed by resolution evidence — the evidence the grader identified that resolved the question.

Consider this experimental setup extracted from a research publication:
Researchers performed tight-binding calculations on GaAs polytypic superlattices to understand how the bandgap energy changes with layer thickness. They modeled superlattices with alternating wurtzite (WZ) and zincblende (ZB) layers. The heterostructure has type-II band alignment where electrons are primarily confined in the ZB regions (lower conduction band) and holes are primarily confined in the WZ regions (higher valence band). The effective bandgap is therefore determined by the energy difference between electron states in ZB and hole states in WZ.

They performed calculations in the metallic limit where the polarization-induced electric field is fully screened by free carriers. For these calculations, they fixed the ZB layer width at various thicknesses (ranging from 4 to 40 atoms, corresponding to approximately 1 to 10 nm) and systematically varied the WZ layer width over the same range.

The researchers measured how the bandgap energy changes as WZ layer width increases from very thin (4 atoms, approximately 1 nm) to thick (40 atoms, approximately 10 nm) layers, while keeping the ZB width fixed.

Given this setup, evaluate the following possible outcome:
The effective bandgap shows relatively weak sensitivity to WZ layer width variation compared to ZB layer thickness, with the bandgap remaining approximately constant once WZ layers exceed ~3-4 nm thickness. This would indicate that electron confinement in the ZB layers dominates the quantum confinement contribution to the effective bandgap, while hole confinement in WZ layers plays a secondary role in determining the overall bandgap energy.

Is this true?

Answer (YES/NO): NO